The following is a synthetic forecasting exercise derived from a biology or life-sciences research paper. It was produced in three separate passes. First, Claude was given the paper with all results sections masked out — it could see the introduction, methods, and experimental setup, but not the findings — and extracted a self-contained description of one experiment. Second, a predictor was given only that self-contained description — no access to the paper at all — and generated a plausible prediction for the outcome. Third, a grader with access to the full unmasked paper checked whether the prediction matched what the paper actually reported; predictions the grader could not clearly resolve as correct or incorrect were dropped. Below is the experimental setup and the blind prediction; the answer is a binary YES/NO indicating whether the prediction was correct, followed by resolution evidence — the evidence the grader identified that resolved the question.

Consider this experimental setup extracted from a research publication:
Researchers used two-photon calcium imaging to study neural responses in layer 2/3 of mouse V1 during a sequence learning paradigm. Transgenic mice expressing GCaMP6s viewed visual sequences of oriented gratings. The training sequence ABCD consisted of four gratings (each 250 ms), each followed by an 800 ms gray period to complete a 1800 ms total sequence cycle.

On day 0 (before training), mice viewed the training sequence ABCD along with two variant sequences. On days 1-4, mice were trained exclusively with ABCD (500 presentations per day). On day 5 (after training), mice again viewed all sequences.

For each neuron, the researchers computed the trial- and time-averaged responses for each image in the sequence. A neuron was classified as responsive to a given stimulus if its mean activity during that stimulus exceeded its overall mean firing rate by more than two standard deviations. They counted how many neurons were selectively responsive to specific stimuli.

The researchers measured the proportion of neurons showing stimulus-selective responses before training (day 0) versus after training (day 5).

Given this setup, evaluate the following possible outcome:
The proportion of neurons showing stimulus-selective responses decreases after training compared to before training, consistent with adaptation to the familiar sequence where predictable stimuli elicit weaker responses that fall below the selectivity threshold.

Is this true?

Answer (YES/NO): YES